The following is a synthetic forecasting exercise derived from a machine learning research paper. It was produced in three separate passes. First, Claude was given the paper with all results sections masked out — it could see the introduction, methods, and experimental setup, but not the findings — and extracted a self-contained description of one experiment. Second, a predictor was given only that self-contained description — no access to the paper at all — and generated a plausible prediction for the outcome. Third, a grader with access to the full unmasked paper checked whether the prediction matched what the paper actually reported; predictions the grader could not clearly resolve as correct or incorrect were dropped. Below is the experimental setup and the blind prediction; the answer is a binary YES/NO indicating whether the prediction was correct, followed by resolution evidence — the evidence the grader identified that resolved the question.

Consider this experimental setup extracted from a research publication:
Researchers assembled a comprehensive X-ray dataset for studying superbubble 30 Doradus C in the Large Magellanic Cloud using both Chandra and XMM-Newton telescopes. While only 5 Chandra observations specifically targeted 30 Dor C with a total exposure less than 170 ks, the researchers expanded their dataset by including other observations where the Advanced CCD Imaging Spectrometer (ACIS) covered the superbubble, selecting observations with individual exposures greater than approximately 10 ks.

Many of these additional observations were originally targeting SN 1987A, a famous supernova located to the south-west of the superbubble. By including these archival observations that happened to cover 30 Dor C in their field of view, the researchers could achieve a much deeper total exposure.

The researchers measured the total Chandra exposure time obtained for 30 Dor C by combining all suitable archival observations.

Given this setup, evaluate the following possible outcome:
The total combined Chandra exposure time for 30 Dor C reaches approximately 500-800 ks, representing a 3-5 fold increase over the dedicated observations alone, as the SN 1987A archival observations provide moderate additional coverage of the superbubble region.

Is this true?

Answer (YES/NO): NO